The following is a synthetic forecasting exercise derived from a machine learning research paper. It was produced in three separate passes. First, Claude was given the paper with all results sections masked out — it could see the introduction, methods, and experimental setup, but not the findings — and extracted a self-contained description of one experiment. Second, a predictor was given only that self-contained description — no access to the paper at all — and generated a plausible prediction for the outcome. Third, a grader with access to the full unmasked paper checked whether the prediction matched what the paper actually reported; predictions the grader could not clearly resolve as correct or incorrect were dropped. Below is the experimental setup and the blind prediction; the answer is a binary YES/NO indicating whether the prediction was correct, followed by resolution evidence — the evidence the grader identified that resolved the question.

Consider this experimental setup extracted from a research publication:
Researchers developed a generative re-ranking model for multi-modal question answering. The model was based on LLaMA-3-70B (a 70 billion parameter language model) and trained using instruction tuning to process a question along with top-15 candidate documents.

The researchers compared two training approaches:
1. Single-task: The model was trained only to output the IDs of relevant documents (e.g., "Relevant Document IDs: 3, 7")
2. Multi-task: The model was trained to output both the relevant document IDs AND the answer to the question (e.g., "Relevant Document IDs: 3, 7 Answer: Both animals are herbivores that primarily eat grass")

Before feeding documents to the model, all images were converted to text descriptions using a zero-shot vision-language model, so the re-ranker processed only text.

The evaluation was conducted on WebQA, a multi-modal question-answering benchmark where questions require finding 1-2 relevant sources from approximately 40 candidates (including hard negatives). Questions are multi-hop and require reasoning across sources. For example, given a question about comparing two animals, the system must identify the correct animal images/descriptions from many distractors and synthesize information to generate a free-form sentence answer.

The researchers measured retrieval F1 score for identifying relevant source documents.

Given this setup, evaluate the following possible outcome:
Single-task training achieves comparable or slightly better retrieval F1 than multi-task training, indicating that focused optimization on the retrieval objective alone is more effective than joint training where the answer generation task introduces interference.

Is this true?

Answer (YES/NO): NO